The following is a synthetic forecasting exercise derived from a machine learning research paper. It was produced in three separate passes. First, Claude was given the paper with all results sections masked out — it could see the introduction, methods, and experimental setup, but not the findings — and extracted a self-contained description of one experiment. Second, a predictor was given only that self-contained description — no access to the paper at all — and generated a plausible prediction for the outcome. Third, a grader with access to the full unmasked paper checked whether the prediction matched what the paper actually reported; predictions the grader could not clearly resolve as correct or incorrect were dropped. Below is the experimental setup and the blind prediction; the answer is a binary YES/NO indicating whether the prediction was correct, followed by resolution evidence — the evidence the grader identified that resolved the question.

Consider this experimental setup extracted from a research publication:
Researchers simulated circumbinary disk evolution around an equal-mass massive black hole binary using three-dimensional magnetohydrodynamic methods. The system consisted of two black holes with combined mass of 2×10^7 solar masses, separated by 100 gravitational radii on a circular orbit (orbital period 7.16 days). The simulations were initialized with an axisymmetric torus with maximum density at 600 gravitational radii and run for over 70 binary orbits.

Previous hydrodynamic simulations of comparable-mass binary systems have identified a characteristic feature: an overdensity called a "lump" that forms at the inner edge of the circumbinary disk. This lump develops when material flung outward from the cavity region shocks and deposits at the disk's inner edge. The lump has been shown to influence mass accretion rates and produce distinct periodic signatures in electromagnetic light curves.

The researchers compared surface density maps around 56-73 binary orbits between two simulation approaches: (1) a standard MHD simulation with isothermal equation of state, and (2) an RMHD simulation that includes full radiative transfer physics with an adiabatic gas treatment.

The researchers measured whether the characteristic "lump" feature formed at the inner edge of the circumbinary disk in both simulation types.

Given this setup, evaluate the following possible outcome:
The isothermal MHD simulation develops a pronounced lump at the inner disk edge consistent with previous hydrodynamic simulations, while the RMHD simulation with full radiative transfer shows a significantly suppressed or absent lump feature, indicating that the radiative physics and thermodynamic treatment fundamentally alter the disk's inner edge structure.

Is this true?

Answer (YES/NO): YES